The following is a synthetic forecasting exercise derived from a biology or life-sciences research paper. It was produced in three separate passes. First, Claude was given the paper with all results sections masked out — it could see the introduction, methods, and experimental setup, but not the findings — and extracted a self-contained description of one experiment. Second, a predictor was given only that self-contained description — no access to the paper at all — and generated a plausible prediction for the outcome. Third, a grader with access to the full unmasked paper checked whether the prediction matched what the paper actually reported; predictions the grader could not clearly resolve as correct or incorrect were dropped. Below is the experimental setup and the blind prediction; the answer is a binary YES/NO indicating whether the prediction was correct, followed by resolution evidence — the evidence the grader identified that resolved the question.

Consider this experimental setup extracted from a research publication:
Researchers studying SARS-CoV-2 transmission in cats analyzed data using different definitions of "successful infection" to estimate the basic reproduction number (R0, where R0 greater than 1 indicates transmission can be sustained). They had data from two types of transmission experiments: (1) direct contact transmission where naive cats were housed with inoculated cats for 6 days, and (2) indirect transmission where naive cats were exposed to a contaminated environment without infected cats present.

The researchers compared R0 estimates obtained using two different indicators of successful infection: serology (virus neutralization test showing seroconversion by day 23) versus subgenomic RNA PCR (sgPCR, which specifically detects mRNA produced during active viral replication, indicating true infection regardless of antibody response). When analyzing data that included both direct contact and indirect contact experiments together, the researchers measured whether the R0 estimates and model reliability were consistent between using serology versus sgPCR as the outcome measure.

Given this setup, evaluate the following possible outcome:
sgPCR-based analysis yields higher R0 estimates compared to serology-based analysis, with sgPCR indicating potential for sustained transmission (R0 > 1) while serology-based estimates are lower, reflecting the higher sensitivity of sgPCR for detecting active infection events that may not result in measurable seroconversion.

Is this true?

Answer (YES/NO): NO